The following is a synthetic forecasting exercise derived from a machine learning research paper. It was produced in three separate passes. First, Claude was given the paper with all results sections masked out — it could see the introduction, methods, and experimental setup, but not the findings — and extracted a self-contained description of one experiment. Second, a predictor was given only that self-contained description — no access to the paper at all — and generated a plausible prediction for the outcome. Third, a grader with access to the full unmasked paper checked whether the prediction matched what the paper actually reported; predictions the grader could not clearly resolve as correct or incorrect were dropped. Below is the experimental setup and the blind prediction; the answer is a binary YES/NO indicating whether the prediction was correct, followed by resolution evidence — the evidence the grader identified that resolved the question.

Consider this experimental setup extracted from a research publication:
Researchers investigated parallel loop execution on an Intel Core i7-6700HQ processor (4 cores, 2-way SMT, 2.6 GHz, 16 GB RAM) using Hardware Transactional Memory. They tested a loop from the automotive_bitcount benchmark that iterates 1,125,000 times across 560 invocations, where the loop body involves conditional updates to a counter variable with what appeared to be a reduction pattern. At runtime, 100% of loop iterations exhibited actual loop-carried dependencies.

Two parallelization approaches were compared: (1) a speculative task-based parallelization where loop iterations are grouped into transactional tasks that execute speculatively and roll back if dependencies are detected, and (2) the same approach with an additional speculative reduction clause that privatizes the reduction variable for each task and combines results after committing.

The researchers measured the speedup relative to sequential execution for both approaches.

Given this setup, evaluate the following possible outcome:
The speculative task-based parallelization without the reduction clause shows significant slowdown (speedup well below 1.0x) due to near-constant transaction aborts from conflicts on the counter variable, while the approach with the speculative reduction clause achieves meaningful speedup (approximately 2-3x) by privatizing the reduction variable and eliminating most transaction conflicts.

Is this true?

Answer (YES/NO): NO